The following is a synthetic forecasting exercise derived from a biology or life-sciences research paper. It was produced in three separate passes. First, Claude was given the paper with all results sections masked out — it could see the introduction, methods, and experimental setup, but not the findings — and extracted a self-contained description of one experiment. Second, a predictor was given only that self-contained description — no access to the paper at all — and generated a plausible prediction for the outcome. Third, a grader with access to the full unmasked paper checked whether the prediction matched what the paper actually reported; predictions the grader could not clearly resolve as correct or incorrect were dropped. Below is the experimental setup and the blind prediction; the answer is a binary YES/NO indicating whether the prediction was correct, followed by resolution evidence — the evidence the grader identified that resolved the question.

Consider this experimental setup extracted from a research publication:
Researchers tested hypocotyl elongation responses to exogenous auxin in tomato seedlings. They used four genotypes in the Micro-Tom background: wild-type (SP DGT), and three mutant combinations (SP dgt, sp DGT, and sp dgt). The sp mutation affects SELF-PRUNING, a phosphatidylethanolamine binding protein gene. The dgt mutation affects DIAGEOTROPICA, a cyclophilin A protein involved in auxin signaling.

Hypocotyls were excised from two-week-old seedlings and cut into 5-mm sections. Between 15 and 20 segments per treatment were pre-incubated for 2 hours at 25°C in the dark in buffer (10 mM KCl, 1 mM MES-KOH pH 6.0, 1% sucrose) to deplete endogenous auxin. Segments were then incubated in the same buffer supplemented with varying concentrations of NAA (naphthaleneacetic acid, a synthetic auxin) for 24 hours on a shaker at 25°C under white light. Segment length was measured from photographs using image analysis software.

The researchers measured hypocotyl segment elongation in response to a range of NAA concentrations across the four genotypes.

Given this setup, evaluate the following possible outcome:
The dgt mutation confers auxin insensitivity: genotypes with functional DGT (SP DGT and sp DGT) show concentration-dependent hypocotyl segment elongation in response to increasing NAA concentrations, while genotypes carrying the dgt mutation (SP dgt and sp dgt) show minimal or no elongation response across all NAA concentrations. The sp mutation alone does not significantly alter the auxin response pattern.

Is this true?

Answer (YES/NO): NO